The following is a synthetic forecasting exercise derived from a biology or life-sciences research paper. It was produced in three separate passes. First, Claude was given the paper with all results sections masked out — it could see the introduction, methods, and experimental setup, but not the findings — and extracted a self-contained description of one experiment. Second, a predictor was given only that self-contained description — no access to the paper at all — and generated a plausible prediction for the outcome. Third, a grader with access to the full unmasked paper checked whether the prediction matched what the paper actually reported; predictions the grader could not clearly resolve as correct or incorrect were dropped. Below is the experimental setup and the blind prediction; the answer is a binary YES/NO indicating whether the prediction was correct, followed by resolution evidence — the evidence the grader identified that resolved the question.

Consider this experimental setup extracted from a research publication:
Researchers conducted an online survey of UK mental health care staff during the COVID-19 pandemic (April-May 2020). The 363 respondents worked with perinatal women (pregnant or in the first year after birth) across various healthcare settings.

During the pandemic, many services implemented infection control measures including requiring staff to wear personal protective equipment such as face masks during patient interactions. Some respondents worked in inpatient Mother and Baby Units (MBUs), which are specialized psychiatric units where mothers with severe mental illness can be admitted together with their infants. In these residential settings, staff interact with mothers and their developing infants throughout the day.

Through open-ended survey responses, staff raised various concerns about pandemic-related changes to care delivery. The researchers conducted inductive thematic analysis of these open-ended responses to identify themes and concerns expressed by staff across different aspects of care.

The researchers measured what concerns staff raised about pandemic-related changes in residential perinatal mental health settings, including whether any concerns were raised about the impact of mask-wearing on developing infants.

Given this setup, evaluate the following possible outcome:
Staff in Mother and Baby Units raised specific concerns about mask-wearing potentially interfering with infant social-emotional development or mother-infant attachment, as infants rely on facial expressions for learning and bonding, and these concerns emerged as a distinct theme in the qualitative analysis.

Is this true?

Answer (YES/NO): NO